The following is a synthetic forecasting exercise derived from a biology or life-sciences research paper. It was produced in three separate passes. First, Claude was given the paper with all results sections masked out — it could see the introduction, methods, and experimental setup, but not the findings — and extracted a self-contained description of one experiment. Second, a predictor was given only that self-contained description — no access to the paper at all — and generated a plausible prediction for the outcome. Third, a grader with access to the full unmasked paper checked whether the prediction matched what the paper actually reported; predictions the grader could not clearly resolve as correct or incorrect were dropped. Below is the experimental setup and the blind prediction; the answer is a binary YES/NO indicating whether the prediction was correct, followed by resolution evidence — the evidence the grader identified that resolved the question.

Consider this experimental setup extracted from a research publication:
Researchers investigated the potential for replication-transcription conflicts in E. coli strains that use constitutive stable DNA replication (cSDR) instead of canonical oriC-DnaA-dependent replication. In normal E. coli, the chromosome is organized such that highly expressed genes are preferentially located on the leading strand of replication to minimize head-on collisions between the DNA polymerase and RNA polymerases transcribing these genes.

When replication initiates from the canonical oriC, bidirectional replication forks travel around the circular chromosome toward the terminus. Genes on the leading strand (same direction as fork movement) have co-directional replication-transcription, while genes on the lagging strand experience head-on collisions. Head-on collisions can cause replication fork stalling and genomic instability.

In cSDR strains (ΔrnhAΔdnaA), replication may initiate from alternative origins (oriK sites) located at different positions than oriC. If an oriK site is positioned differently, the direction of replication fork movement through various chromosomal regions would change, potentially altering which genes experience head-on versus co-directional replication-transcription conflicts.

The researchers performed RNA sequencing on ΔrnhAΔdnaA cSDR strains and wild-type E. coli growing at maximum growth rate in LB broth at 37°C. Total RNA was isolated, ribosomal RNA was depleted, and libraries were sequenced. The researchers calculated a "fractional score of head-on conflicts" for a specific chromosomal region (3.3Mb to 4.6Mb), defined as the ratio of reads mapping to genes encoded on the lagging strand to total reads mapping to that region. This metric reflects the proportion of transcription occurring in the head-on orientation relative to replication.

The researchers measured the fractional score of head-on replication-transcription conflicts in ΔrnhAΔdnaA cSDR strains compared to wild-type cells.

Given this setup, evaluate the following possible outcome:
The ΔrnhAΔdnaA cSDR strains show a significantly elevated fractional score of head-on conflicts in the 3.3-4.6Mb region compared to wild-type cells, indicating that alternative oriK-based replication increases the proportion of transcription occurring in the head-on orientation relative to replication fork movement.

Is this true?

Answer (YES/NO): YES